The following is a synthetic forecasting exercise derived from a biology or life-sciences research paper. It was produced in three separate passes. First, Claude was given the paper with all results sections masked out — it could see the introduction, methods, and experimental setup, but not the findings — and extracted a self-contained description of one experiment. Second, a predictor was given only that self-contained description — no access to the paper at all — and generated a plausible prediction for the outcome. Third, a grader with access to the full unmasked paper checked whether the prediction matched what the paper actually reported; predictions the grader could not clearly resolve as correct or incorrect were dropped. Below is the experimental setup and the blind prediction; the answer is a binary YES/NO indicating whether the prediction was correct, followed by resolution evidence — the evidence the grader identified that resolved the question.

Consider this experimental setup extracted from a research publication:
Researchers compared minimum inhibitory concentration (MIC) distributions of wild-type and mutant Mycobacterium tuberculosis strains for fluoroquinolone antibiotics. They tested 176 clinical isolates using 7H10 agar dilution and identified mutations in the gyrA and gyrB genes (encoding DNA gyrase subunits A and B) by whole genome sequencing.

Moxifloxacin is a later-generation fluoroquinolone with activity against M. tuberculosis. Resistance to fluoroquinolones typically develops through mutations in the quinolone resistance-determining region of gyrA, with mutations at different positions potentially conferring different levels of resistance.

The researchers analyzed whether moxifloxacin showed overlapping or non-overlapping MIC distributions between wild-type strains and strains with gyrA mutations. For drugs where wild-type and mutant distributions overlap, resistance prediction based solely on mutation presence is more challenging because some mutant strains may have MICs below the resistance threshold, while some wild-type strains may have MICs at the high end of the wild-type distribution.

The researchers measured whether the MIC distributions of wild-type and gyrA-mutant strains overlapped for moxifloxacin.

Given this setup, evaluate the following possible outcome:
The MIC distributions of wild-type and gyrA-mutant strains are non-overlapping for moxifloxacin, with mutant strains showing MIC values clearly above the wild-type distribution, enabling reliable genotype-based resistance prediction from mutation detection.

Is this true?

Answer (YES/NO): NO